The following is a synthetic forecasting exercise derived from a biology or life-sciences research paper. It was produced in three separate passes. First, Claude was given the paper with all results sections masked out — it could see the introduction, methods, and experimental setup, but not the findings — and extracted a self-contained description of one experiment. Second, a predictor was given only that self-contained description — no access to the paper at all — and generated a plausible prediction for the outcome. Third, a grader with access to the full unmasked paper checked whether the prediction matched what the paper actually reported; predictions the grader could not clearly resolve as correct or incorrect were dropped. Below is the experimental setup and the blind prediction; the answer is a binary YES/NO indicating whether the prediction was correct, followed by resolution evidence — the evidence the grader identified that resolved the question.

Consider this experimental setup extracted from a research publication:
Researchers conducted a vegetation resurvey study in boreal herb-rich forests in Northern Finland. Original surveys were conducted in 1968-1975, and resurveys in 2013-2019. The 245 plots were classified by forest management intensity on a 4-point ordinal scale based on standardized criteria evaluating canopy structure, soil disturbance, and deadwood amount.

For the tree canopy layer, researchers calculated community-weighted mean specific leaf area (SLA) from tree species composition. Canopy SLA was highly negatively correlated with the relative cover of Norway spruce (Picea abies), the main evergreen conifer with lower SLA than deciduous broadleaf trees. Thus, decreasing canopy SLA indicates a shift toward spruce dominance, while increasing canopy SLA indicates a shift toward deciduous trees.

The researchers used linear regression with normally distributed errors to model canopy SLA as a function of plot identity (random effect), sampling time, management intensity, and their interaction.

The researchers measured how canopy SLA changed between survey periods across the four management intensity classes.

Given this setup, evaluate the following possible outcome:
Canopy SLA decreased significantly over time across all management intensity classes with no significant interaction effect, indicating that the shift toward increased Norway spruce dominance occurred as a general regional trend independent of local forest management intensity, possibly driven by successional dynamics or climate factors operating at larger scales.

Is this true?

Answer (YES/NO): NO